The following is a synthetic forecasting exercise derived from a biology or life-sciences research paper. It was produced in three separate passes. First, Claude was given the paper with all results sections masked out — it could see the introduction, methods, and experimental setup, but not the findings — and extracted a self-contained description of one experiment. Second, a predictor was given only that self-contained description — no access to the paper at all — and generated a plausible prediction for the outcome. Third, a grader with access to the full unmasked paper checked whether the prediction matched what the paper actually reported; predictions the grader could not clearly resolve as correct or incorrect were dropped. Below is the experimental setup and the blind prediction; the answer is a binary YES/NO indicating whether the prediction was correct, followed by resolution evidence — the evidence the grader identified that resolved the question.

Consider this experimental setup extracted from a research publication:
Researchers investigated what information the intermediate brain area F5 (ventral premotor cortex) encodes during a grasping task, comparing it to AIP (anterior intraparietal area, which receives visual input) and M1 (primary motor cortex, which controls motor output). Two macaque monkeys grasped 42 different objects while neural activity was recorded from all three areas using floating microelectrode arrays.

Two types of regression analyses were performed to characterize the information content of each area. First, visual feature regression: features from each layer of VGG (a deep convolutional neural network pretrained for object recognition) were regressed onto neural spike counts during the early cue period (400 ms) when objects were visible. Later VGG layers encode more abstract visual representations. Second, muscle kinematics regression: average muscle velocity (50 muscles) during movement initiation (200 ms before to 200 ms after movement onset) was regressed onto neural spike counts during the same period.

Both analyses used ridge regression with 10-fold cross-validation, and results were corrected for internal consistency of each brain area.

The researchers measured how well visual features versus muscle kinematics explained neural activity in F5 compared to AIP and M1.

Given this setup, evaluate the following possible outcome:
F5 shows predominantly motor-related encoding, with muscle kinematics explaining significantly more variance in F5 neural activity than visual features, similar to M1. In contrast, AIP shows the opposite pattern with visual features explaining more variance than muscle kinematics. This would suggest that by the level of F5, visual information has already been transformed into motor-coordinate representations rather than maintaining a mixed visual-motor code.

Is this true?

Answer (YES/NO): NO